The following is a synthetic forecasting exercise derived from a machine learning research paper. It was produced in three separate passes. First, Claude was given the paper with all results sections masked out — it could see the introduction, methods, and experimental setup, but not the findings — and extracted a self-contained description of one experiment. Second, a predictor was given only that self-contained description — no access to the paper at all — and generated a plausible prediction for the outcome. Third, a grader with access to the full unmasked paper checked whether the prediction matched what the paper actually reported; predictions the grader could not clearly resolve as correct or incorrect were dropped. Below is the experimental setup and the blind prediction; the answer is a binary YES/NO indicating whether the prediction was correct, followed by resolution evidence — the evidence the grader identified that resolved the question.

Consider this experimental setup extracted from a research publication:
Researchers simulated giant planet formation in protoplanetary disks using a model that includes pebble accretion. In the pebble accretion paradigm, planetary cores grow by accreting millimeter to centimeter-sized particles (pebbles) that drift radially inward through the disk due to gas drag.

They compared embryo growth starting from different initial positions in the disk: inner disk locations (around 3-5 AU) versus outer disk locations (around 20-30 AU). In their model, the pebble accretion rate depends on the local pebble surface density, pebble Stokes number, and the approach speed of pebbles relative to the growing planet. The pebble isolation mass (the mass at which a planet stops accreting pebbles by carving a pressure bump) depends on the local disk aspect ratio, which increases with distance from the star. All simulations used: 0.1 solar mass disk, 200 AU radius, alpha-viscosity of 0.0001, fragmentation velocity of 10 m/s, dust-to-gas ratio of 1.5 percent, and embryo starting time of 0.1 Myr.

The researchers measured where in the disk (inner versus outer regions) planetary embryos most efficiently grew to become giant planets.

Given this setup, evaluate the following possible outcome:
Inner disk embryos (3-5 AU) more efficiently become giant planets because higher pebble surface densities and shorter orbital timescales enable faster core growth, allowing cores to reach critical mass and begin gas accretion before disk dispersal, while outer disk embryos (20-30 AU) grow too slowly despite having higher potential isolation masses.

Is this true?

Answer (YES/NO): NO